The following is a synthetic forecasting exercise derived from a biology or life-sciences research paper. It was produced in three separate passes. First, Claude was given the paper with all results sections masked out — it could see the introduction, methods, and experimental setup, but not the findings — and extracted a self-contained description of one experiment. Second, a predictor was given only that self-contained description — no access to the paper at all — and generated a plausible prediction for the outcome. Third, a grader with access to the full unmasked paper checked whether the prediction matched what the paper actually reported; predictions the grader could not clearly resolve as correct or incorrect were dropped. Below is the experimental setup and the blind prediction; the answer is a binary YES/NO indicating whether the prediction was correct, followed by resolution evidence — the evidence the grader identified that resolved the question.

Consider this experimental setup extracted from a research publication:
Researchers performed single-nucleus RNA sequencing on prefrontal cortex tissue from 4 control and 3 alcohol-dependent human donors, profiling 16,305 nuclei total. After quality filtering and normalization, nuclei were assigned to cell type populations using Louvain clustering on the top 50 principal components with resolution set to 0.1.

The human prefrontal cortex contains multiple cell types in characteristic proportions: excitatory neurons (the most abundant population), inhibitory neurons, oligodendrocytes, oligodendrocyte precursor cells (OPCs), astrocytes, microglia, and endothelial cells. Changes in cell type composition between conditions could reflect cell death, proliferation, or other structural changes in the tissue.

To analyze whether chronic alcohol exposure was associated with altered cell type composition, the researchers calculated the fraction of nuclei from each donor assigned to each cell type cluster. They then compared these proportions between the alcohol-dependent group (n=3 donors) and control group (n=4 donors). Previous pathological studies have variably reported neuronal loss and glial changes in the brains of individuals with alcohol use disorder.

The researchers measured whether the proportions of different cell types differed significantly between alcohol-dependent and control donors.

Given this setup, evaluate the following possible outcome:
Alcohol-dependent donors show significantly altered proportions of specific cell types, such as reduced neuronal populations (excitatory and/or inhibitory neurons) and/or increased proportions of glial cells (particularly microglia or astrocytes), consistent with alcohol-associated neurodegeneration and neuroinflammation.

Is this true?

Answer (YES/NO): NO